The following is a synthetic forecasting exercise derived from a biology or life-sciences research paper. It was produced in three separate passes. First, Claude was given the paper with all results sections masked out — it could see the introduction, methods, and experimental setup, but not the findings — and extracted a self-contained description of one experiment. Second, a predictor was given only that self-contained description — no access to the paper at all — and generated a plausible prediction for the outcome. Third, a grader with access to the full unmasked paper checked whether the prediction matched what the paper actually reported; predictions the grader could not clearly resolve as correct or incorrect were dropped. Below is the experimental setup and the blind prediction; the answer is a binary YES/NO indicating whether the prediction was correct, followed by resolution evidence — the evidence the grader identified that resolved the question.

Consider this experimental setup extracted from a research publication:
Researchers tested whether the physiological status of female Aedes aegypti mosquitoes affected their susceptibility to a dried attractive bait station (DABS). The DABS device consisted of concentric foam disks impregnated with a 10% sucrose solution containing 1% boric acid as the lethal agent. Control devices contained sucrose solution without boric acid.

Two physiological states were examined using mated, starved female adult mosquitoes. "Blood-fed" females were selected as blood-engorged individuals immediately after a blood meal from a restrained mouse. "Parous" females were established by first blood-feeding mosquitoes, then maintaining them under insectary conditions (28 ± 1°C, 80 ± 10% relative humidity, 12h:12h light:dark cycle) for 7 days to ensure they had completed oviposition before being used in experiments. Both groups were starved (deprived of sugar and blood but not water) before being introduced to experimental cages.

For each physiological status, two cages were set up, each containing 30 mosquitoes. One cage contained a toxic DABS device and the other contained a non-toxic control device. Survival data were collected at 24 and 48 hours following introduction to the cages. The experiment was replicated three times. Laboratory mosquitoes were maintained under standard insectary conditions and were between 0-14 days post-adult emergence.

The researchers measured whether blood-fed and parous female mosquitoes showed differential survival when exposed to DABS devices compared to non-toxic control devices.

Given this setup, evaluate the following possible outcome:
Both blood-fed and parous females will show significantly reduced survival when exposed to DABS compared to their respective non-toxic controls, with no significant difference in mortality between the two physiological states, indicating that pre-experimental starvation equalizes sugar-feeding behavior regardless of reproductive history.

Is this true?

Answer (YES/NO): NO